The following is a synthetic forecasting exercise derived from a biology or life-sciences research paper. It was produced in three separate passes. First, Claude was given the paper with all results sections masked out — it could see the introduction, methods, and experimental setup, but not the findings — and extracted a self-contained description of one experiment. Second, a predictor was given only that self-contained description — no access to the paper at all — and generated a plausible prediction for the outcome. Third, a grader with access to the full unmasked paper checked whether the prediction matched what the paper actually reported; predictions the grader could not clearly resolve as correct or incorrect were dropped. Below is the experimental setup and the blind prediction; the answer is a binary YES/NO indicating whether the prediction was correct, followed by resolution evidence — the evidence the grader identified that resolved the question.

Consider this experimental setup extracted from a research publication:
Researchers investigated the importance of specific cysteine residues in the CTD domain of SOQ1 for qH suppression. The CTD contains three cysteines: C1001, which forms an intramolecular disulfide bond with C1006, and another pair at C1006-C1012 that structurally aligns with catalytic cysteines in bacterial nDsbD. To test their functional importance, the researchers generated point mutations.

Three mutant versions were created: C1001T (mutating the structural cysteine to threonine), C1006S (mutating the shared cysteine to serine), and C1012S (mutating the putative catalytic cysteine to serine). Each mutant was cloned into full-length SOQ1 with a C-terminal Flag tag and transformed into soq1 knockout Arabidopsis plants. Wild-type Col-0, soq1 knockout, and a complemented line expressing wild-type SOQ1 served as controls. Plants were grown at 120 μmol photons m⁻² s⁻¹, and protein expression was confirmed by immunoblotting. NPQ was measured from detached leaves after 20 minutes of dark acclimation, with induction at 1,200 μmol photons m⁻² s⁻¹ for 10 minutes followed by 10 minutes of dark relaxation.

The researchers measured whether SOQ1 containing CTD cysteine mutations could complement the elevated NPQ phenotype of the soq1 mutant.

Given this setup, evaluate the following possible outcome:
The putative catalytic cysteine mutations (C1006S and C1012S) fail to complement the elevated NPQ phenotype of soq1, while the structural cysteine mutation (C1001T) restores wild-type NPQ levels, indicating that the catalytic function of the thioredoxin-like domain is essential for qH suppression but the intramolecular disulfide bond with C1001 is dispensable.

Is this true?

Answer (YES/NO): YES